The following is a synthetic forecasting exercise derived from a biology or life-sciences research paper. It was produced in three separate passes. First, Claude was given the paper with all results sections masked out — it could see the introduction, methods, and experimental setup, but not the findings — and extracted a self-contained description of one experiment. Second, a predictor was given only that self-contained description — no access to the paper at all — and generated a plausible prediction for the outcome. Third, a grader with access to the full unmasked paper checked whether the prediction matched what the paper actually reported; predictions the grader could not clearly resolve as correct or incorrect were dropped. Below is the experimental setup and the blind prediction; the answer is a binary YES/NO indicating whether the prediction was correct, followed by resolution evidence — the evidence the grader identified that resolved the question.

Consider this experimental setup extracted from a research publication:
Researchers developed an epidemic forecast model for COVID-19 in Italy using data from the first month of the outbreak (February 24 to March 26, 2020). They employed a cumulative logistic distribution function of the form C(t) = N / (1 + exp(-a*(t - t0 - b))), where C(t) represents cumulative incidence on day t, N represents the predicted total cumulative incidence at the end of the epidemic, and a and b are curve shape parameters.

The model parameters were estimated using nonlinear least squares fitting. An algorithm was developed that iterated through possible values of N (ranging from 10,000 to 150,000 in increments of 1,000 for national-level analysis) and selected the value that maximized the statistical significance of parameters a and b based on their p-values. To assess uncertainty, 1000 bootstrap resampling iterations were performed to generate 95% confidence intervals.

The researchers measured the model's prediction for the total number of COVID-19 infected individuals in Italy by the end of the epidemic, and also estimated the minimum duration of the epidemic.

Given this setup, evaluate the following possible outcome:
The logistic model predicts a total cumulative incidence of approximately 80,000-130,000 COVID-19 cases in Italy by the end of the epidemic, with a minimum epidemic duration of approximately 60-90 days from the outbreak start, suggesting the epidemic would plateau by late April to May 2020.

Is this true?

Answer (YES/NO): YES